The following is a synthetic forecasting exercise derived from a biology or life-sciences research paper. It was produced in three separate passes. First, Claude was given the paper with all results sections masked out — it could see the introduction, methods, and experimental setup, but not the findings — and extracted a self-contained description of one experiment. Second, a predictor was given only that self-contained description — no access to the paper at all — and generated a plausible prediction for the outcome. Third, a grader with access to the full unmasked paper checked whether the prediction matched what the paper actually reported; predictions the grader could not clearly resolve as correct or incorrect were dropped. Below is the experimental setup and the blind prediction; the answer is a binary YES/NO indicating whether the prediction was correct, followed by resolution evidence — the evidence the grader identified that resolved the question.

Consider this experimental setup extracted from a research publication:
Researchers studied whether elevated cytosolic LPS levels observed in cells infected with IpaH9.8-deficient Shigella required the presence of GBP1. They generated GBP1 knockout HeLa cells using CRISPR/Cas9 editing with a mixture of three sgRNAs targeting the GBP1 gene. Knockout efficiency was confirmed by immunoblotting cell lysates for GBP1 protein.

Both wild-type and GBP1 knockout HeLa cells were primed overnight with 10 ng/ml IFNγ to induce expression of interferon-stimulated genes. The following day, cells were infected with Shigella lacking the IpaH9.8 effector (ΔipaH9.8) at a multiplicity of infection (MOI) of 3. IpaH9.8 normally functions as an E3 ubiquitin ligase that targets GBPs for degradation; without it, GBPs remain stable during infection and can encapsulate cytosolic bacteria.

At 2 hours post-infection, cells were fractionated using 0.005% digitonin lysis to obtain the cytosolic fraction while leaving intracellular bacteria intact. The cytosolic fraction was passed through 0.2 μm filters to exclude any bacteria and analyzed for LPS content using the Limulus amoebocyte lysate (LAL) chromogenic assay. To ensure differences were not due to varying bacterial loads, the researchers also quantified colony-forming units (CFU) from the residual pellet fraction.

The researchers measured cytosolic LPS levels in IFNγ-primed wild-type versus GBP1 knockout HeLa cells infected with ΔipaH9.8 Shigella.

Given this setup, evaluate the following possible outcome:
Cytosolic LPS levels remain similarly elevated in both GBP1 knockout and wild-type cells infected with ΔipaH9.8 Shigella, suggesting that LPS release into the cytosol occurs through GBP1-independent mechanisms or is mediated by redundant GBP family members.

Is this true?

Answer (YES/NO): NO